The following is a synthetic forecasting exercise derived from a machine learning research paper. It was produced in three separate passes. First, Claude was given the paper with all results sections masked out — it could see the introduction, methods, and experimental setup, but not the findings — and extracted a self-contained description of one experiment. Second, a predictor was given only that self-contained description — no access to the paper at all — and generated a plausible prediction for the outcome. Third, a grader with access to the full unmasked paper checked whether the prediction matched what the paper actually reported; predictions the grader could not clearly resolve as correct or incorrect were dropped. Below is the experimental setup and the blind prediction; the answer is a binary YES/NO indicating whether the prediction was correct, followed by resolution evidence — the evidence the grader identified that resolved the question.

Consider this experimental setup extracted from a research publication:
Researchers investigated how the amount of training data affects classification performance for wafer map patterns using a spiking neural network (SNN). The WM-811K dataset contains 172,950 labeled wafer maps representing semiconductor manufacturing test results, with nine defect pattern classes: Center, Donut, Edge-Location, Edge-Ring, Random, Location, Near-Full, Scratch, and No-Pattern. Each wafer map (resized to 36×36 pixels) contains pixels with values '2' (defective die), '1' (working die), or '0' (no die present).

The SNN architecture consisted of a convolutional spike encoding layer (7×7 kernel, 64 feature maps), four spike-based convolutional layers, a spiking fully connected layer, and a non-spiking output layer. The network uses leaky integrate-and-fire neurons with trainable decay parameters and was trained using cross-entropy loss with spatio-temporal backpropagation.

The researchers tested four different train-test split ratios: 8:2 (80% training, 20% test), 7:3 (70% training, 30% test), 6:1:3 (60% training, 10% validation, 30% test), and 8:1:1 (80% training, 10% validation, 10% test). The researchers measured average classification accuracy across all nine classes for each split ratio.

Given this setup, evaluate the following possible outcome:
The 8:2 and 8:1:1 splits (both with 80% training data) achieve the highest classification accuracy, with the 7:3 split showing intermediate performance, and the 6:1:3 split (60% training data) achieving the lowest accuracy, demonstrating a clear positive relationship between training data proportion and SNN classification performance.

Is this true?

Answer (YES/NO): NO